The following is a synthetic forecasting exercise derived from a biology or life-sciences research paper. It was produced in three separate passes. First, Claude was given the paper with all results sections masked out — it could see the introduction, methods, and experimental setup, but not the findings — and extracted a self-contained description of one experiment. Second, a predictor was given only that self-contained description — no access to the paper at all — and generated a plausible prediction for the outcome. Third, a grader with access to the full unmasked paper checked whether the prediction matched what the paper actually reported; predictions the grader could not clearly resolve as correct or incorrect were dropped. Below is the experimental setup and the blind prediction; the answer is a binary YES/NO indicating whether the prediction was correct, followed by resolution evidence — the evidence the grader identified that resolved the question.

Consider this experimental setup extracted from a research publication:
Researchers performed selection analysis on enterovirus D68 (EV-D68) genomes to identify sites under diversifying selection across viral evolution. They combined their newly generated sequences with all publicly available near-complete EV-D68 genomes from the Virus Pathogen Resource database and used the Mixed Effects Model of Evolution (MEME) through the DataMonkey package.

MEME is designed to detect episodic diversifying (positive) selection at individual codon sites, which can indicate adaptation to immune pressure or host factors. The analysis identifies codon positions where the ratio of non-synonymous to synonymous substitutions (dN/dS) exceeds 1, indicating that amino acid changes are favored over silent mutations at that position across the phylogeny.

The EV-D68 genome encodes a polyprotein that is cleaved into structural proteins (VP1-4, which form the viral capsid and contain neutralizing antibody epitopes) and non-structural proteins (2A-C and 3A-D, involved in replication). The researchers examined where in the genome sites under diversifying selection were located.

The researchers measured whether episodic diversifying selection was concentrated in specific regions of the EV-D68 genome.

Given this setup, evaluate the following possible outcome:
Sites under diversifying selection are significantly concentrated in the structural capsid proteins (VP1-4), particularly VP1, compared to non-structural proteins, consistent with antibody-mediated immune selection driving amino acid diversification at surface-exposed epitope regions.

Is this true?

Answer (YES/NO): NO